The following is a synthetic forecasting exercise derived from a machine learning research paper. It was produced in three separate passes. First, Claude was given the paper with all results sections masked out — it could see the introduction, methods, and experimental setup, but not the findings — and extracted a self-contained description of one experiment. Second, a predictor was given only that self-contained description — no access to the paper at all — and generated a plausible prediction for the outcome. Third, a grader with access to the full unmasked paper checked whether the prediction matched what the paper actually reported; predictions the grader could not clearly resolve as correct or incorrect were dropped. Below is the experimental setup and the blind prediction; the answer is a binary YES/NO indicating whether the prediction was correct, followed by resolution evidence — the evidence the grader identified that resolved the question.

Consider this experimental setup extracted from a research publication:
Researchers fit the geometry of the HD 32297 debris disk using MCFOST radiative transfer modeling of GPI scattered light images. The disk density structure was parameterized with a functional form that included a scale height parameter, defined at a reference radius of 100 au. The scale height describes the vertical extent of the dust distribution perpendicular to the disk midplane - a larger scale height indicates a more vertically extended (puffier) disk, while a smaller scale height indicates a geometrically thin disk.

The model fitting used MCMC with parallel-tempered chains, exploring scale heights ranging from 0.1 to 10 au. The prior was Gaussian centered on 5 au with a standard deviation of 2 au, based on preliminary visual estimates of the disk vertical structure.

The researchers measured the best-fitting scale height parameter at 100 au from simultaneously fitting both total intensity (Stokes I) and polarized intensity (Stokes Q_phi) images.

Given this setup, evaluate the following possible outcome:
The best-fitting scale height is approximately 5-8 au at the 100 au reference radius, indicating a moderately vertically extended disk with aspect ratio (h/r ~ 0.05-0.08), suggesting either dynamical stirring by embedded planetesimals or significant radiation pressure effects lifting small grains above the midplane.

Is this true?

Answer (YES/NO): NO